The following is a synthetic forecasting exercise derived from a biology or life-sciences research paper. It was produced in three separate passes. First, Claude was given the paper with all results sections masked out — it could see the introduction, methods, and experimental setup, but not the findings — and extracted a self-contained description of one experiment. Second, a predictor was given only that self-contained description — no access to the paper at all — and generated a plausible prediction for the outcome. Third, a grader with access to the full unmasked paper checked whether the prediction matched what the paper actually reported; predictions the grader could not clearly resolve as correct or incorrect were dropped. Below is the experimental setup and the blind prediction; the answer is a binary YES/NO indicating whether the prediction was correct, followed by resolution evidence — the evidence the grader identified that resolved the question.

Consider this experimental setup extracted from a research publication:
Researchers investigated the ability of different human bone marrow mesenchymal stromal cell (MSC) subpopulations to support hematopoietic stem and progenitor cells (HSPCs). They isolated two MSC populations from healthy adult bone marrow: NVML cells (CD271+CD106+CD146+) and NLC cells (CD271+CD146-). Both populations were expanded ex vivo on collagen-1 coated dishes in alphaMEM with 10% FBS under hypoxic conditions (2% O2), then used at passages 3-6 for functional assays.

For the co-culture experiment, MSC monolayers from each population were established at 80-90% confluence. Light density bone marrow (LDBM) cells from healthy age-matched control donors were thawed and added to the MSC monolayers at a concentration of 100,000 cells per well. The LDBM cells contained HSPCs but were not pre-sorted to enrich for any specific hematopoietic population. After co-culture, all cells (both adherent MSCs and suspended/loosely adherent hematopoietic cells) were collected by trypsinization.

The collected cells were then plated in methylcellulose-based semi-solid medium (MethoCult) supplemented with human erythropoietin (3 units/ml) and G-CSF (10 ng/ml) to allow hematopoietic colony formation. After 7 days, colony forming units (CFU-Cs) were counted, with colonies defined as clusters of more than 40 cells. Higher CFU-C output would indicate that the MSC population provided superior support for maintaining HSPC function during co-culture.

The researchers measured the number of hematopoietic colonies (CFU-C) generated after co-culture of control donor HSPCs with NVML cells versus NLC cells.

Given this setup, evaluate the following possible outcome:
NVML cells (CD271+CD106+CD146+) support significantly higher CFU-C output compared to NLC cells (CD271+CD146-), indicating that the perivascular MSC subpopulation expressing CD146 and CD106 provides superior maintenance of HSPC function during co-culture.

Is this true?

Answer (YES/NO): YES